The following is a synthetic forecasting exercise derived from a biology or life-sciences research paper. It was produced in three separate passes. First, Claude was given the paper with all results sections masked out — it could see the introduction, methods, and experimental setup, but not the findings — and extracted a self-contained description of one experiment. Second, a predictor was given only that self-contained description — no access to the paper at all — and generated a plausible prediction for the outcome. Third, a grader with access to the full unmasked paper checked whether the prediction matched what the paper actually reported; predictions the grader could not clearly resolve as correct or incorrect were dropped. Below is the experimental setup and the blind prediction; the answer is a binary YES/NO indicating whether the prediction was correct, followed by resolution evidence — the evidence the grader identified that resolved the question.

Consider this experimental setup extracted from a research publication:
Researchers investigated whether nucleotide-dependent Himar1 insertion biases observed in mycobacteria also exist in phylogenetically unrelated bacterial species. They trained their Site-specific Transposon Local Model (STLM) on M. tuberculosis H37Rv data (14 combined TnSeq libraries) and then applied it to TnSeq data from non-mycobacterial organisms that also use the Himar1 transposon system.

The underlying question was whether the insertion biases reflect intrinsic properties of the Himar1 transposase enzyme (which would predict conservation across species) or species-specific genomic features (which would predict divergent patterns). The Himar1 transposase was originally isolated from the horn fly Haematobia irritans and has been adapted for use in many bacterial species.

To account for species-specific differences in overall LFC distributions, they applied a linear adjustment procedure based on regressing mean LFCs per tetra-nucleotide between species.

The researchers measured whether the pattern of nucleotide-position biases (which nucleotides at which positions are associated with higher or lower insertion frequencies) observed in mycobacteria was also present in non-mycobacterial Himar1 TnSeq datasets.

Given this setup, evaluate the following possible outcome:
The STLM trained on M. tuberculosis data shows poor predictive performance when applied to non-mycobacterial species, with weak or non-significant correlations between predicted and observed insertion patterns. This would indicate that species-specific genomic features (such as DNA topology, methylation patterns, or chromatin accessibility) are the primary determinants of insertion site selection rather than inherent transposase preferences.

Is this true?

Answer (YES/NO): NO